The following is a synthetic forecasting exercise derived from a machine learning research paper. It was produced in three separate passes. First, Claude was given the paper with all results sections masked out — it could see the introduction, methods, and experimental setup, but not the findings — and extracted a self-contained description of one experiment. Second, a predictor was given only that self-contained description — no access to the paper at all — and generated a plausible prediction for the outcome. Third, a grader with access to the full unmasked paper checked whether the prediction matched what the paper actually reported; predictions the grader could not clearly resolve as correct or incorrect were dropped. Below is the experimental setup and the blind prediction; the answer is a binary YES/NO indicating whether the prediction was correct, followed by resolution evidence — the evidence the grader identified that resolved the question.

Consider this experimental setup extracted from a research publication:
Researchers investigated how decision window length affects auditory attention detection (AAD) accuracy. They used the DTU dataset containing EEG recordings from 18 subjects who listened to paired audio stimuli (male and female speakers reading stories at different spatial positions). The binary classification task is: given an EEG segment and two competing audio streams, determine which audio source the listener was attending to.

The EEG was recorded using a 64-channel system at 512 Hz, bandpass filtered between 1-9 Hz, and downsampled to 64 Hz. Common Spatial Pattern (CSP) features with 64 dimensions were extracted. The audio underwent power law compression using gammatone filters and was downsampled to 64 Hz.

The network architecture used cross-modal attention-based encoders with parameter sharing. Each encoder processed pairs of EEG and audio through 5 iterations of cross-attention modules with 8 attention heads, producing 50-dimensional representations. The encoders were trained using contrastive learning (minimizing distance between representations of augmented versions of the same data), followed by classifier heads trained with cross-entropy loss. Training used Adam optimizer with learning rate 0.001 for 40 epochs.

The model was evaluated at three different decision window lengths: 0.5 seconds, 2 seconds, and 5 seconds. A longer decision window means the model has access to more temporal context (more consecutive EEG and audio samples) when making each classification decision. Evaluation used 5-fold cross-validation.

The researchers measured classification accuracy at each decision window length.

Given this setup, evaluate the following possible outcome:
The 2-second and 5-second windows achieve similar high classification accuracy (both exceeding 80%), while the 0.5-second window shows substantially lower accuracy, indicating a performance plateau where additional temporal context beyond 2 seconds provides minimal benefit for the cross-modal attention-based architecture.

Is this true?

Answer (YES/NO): NO